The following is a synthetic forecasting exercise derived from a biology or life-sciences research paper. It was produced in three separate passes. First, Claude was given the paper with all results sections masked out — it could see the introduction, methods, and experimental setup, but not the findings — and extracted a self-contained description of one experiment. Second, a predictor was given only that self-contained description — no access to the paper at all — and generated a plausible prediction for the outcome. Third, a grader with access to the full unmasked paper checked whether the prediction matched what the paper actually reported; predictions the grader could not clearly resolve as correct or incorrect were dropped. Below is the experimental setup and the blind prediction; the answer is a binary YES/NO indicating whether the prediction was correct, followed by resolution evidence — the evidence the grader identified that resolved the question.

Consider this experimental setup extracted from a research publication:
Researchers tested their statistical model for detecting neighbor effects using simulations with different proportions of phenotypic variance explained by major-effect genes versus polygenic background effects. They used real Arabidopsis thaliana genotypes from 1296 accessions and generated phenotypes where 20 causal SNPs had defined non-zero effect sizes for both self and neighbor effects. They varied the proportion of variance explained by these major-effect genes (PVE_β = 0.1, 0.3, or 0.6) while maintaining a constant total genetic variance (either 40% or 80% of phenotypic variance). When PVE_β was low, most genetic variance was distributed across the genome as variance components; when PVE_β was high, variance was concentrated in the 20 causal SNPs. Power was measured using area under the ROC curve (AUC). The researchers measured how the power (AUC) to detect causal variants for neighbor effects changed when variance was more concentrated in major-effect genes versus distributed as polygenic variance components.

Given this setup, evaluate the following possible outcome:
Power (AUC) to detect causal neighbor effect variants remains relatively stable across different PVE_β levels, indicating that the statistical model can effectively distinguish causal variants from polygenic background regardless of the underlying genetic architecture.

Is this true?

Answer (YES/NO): NO